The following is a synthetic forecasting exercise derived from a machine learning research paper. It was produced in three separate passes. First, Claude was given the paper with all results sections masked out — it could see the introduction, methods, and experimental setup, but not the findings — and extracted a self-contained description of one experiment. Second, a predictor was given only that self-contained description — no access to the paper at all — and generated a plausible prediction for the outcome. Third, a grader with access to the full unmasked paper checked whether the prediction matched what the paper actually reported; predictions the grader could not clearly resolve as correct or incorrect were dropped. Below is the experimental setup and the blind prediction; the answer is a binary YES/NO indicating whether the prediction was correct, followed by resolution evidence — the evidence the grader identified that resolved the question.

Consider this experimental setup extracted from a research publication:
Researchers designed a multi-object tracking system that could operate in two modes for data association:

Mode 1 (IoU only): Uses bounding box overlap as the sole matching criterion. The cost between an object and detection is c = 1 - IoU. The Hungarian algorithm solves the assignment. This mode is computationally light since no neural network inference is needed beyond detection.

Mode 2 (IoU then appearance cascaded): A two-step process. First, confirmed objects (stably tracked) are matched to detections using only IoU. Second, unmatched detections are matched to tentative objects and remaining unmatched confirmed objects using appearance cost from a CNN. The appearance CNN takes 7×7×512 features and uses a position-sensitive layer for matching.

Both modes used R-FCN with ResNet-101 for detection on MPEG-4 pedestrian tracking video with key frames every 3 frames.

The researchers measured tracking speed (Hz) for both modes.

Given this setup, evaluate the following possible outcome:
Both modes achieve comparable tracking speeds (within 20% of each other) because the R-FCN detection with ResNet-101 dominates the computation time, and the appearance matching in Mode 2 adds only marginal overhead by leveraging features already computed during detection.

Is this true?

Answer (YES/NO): YES